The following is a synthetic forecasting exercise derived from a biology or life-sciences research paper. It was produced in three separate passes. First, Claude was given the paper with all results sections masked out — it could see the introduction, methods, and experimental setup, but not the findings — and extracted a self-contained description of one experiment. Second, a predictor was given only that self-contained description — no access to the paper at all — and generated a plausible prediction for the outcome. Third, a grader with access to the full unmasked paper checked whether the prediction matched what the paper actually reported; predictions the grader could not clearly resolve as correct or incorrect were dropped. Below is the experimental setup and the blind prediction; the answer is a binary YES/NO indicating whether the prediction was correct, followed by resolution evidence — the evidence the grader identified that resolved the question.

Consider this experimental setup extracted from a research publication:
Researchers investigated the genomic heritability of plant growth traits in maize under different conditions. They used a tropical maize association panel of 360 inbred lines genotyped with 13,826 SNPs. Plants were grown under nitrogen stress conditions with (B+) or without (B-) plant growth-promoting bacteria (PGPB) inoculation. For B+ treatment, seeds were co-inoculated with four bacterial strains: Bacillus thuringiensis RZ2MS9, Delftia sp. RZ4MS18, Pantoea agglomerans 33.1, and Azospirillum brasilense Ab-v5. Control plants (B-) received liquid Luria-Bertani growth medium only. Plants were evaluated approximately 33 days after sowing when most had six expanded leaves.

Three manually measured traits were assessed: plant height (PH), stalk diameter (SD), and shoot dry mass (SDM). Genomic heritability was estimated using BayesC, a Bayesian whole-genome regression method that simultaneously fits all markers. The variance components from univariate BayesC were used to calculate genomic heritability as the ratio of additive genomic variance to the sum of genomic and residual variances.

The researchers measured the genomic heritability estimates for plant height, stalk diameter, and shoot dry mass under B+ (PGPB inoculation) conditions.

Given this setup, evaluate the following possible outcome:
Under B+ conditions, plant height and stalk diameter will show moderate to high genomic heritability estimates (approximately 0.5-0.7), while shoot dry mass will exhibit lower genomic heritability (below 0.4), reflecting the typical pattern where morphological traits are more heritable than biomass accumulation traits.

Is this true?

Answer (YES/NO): YES